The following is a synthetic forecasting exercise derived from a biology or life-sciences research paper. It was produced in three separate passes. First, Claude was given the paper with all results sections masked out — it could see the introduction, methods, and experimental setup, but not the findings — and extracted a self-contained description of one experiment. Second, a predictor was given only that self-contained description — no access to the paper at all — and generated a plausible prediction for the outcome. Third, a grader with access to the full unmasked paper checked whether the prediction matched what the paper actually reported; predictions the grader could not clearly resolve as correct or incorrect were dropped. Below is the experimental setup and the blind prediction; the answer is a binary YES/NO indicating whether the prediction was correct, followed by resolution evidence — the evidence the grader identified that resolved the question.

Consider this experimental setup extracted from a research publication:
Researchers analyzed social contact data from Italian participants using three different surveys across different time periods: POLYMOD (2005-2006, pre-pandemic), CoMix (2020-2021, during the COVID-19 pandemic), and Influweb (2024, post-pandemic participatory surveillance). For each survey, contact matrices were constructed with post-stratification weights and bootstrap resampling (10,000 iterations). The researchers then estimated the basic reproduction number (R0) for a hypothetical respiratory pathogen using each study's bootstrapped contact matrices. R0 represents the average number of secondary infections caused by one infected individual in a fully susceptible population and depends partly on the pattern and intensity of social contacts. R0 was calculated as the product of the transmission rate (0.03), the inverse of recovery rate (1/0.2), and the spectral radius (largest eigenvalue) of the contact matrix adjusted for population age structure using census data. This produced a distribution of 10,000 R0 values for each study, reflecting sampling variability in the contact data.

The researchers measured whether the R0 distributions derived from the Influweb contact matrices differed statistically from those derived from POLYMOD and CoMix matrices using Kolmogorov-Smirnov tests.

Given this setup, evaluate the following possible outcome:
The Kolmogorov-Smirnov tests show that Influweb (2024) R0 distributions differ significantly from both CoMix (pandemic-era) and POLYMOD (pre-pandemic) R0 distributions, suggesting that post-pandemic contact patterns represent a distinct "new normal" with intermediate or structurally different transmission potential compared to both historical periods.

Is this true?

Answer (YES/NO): YES